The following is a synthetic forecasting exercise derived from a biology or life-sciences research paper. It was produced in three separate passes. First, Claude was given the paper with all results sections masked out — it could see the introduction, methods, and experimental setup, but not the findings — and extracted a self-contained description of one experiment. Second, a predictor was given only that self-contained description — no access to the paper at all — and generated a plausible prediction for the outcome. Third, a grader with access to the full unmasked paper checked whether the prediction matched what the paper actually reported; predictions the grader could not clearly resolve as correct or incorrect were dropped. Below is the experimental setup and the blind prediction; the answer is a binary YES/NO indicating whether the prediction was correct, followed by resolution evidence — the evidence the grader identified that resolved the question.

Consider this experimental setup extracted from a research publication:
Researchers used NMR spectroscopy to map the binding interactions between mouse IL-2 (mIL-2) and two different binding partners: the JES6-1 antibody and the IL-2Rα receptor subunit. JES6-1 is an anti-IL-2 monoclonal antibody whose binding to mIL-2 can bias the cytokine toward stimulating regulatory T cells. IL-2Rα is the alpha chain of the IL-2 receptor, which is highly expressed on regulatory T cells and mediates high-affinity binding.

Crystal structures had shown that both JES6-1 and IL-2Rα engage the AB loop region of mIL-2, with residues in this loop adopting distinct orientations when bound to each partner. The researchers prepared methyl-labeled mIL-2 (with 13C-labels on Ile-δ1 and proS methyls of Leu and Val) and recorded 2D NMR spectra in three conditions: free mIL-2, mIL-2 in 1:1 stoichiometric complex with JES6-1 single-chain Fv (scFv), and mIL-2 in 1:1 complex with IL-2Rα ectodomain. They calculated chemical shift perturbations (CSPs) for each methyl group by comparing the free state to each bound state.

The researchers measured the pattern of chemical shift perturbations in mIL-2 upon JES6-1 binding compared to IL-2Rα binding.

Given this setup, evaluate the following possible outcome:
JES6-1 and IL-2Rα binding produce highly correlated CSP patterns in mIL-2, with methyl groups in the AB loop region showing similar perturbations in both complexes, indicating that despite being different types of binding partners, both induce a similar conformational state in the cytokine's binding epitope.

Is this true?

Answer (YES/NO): NO